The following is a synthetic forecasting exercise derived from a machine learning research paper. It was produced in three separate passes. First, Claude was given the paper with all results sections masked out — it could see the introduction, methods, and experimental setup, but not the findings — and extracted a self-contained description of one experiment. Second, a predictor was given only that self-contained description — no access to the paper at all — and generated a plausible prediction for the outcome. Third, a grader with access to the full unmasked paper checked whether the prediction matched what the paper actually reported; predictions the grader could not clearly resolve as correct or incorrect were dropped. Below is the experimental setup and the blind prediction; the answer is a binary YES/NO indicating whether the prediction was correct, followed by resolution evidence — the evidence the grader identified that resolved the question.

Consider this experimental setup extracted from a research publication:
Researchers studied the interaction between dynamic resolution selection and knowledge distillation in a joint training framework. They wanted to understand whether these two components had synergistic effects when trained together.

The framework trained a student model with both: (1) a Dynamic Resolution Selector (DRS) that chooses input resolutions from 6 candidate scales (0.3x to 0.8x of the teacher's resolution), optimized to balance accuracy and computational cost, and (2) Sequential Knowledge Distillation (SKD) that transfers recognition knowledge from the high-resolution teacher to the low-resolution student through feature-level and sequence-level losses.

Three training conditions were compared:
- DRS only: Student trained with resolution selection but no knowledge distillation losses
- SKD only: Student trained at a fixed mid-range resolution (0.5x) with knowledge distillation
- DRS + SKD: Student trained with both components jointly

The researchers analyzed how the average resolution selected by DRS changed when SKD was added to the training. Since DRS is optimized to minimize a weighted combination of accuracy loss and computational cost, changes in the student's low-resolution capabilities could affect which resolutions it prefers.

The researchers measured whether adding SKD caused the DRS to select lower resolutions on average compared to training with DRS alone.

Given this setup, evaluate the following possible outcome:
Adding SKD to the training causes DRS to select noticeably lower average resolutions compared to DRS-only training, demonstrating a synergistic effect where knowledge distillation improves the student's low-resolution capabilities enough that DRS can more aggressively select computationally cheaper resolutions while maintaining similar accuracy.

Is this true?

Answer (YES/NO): YES